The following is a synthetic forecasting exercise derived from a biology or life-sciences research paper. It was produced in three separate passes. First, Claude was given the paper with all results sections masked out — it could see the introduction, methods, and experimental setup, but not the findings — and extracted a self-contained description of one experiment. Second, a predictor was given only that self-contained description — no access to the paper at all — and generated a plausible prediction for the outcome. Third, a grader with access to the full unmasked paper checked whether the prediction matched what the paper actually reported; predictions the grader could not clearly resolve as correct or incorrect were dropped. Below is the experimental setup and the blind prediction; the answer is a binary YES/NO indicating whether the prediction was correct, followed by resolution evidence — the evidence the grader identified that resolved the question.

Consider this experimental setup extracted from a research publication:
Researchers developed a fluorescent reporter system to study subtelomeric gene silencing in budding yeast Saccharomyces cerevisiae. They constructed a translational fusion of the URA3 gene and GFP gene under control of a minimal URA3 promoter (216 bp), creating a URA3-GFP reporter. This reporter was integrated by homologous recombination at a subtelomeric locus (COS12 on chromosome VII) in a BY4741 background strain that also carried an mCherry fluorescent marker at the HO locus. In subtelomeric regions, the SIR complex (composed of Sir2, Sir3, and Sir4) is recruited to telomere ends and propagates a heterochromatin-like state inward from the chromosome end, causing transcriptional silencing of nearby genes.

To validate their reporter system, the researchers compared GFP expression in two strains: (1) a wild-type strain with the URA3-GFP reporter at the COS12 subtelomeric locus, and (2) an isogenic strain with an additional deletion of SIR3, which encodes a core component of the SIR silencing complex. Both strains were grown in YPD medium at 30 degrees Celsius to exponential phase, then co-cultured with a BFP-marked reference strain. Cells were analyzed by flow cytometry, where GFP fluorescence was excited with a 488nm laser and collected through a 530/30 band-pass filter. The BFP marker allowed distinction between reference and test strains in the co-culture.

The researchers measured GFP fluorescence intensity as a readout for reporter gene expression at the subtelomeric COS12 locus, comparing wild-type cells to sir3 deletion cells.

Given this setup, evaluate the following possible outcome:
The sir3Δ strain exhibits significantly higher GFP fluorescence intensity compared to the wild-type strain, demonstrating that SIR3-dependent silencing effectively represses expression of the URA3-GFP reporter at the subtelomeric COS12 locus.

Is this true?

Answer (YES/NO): YES